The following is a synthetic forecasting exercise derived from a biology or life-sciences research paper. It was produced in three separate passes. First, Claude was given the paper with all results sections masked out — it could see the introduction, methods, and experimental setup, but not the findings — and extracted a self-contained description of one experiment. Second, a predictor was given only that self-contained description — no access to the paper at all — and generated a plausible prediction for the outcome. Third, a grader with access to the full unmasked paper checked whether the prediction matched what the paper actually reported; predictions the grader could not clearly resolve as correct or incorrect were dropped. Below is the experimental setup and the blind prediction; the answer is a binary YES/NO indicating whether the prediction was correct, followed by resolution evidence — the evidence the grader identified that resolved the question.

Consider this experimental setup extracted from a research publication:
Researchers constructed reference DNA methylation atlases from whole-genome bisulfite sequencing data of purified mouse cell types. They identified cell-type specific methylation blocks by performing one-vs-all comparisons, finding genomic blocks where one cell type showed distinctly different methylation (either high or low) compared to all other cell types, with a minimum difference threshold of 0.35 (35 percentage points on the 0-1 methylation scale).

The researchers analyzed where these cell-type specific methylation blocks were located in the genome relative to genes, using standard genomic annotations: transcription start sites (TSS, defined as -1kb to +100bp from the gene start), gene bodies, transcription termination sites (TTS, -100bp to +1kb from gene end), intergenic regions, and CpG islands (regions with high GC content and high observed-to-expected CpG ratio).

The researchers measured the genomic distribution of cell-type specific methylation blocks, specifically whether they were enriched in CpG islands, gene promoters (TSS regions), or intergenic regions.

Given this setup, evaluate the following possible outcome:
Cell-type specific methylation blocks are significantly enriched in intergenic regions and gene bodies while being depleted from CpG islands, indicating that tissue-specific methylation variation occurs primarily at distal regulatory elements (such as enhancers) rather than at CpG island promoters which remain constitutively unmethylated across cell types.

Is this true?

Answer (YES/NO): NO